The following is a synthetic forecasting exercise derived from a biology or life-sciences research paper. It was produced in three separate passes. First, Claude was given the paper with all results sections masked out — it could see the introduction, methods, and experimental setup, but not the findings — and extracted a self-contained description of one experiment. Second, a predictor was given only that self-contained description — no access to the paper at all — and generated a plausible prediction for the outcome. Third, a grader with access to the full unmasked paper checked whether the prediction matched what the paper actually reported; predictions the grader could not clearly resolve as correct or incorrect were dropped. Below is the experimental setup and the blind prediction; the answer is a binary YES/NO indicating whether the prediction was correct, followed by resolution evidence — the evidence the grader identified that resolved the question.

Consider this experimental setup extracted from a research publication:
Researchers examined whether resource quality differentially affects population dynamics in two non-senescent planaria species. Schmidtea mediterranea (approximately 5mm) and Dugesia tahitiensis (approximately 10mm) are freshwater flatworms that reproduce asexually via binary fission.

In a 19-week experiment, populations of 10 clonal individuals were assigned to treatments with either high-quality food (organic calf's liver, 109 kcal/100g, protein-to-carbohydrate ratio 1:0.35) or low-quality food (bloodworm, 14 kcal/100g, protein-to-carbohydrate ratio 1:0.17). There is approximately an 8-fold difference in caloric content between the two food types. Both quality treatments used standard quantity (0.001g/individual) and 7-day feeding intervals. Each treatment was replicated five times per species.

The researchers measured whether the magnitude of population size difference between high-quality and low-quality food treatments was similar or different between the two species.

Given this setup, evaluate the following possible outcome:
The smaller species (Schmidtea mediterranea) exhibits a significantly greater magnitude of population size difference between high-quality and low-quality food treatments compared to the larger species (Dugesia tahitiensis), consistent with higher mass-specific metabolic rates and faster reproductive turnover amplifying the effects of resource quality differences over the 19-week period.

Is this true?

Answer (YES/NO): NO